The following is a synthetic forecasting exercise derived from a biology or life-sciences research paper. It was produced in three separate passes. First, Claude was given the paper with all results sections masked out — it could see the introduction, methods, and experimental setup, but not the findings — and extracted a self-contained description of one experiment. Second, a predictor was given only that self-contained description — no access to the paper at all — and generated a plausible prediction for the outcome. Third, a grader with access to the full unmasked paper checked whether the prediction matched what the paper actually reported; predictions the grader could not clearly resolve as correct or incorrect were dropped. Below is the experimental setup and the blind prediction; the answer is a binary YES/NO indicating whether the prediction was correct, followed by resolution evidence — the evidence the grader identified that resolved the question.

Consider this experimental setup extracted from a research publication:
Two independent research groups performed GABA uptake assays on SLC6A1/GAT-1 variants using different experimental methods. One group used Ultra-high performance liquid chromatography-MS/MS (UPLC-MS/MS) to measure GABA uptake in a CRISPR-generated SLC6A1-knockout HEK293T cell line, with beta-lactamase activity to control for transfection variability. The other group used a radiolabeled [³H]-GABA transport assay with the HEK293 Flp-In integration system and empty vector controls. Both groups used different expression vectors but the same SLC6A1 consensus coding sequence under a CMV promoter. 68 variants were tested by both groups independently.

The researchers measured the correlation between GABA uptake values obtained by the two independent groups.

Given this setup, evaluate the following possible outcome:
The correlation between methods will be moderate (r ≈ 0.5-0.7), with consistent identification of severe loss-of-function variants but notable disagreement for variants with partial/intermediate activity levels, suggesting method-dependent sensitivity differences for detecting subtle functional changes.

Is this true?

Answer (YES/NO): NO